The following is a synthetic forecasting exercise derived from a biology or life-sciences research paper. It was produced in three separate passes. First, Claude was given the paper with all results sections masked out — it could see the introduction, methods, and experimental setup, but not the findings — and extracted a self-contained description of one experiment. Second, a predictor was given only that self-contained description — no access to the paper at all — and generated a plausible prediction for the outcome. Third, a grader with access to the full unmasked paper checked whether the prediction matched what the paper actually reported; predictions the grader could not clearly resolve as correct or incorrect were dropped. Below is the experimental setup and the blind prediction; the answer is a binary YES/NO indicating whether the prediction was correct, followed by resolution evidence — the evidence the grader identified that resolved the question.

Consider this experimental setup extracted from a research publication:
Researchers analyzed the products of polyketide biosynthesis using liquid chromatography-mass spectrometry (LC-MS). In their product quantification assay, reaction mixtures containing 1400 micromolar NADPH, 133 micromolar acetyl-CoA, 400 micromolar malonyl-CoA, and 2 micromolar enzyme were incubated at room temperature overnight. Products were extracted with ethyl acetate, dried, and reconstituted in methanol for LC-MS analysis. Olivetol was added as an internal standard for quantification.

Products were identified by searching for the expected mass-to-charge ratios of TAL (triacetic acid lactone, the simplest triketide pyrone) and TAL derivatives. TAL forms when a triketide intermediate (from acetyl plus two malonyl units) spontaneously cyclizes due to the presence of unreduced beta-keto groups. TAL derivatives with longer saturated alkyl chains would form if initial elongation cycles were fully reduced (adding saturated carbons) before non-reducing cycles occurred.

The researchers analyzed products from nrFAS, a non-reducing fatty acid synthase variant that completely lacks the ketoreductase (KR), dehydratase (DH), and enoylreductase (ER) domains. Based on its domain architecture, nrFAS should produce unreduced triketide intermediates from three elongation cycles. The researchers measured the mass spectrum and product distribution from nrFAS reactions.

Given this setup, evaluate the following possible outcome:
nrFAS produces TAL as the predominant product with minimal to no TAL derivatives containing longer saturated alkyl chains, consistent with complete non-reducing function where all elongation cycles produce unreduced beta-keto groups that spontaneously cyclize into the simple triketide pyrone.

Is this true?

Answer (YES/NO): YES